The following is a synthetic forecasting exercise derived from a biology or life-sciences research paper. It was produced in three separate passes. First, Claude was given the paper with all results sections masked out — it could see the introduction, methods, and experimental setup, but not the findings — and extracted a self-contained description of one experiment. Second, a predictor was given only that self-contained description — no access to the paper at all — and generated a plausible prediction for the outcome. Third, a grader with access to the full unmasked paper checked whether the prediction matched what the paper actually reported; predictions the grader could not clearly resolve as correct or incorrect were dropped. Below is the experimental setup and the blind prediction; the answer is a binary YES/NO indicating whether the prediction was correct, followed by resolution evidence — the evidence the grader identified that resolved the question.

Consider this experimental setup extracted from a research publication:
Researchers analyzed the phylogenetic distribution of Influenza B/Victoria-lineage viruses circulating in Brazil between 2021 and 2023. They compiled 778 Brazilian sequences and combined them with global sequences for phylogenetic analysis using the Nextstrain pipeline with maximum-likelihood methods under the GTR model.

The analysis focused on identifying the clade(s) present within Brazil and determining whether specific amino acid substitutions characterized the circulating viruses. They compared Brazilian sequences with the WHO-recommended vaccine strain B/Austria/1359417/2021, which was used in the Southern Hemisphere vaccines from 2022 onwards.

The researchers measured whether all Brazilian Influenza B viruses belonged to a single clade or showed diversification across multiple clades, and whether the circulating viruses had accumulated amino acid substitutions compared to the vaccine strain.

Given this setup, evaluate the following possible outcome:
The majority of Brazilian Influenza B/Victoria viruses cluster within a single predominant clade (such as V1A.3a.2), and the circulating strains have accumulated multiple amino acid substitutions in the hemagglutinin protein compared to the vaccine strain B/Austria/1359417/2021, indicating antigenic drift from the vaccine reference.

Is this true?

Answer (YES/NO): NO